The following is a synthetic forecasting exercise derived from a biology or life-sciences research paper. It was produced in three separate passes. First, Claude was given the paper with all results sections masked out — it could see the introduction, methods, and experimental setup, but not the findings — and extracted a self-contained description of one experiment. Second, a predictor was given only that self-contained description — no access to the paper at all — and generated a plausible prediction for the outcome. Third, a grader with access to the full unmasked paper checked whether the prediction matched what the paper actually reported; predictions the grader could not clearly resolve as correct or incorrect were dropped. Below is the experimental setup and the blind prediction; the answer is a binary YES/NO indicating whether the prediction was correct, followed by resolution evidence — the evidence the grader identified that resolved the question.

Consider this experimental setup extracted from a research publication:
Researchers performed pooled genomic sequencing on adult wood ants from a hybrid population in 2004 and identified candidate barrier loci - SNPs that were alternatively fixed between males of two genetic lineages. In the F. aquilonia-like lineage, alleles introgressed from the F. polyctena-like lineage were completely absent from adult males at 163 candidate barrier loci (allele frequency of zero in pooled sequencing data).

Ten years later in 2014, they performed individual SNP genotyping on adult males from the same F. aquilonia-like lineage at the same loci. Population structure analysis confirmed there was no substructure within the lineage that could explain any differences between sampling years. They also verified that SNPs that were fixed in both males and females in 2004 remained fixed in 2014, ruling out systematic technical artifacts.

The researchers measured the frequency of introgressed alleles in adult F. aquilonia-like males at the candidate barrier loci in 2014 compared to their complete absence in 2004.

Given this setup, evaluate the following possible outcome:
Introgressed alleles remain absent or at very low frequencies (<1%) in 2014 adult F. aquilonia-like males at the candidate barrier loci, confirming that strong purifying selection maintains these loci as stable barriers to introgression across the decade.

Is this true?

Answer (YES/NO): NO